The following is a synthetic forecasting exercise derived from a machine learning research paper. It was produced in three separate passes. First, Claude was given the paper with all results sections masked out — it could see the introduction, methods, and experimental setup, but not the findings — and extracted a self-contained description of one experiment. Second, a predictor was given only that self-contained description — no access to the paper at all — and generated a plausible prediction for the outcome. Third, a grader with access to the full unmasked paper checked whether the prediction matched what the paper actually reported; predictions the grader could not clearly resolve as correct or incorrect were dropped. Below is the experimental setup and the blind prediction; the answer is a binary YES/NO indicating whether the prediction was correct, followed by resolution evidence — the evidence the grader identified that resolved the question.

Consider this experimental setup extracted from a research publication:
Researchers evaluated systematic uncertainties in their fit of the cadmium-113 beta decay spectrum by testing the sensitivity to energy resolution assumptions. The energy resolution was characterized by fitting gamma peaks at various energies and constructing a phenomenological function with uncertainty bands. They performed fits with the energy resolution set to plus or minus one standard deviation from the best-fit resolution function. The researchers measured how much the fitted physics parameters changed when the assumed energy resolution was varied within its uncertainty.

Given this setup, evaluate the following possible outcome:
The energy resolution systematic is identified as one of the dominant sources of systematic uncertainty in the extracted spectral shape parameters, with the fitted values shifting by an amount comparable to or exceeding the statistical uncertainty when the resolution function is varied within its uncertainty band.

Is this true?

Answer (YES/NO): NO